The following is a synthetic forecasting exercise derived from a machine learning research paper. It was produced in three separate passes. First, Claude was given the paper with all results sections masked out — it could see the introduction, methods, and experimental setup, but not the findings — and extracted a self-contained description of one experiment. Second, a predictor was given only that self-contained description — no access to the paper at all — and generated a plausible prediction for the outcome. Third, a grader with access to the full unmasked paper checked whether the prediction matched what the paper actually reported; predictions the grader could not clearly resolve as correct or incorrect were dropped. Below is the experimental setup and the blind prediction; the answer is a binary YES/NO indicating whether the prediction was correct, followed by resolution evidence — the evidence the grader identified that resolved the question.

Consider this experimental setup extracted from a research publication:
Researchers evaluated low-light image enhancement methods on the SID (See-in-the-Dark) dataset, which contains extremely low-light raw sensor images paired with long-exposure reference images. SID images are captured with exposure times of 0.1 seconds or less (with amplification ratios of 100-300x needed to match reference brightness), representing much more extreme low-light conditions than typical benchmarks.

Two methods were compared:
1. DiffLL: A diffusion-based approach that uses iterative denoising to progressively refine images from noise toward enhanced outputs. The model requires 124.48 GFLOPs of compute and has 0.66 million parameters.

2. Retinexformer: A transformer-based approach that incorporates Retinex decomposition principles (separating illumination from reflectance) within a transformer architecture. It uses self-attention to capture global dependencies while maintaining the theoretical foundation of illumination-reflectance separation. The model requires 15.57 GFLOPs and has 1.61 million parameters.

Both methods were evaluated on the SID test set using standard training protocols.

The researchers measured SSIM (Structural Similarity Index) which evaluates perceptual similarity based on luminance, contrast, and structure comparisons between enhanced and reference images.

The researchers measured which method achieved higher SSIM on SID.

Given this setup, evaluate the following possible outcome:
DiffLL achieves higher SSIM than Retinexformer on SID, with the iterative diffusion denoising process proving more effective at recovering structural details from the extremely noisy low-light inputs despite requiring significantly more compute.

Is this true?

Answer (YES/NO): NO